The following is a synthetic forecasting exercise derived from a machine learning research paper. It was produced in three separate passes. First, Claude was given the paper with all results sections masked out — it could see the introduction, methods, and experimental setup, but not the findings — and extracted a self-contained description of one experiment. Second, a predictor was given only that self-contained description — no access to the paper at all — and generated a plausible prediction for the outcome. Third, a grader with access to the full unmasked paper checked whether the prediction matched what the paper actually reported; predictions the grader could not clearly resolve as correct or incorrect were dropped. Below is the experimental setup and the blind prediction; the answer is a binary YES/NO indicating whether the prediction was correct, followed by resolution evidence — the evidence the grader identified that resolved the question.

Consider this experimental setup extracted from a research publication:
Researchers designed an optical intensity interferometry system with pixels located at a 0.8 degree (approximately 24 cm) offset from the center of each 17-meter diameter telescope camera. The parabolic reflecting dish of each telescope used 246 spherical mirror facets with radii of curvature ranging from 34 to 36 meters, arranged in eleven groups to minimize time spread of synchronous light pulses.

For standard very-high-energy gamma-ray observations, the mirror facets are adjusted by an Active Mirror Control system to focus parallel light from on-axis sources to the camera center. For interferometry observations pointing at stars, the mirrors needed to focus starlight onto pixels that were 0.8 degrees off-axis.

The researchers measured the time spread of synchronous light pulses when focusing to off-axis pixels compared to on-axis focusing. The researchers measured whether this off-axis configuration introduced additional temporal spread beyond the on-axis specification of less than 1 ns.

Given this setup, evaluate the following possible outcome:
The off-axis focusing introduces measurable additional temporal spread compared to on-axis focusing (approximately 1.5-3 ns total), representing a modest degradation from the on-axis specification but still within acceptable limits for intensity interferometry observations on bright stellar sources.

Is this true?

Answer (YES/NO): NO